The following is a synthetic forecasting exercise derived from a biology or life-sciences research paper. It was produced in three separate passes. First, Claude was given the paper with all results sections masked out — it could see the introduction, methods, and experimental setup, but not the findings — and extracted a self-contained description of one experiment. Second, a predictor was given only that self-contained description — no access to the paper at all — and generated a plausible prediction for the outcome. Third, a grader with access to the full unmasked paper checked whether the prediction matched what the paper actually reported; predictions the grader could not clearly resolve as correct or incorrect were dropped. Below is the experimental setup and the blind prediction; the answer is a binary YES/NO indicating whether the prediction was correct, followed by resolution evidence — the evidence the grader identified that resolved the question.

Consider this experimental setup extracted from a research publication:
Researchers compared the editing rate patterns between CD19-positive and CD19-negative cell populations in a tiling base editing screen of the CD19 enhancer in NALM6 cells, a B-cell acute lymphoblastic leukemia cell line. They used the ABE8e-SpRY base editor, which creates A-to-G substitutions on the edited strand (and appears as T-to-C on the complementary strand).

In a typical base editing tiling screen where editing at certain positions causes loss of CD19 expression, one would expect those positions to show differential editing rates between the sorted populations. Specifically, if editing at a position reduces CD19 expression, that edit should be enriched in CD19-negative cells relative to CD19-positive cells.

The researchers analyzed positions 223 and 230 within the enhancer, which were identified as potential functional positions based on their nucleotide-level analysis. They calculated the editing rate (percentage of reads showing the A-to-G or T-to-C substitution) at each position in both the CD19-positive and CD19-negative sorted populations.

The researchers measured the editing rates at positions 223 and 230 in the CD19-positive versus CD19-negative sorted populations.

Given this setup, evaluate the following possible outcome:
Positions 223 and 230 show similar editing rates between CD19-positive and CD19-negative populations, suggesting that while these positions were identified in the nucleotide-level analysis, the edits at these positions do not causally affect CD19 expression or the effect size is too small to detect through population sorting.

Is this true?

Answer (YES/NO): NO